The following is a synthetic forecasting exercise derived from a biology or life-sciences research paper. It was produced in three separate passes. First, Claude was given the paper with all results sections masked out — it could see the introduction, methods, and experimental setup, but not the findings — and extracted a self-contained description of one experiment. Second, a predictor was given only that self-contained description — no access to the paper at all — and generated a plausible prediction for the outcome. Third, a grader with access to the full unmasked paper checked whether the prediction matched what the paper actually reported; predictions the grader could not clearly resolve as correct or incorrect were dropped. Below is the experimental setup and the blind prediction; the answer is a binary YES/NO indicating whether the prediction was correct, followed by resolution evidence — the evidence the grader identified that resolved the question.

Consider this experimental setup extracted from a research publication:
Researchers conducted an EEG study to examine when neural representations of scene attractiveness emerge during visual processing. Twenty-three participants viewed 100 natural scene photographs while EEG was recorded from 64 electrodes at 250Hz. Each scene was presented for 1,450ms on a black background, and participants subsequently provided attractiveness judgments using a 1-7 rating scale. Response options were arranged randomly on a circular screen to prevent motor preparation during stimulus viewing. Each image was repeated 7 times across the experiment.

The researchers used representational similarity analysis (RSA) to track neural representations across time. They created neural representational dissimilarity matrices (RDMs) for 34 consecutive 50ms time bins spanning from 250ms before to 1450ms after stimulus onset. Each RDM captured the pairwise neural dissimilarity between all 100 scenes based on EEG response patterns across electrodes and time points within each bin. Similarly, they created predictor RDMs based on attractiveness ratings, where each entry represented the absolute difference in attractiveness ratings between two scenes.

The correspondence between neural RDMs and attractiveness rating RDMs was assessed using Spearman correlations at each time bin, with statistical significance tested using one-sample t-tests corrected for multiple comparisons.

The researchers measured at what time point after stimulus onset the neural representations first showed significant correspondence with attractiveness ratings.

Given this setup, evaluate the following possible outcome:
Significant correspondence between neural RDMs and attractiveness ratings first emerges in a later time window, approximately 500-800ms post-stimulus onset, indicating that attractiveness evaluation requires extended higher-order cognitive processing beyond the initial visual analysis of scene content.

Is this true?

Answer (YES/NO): NO